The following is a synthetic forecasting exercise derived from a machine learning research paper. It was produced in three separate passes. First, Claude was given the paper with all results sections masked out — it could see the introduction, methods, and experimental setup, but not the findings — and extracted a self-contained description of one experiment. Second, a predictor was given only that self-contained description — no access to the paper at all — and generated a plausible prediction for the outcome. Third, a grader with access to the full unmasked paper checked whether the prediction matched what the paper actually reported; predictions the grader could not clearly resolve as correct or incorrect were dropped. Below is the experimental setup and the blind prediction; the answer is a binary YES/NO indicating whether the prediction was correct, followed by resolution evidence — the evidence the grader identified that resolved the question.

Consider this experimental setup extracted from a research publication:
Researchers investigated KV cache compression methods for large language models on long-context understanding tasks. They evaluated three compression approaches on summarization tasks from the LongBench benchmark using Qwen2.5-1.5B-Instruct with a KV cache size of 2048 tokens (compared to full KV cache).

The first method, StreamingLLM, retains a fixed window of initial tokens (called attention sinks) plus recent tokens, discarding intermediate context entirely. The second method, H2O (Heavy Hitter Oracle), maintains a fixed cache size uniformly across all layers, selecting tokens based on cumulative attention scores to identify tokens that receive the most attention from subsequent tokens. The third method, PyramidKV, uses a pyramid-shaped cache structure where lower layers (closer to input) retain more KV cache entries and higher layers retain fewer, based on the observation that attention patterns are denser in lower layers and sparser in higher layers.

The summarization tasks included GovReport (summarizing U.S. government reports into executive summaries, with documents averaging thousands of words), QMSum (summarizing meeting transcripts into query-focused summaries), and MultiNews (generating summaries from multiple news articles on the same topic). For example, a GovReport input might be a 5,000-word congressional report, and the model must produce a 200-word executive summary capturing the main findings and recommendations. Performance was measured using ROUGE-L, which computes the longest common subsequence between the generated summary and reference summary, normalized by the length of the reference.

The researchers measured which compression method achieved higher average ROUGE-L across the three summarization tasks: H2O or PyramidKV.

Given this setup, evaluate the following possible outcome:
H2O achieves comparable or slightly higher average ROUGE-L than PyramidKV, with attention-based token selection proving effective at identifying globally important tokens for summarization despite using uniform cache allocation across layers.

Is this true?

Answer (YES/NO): YES